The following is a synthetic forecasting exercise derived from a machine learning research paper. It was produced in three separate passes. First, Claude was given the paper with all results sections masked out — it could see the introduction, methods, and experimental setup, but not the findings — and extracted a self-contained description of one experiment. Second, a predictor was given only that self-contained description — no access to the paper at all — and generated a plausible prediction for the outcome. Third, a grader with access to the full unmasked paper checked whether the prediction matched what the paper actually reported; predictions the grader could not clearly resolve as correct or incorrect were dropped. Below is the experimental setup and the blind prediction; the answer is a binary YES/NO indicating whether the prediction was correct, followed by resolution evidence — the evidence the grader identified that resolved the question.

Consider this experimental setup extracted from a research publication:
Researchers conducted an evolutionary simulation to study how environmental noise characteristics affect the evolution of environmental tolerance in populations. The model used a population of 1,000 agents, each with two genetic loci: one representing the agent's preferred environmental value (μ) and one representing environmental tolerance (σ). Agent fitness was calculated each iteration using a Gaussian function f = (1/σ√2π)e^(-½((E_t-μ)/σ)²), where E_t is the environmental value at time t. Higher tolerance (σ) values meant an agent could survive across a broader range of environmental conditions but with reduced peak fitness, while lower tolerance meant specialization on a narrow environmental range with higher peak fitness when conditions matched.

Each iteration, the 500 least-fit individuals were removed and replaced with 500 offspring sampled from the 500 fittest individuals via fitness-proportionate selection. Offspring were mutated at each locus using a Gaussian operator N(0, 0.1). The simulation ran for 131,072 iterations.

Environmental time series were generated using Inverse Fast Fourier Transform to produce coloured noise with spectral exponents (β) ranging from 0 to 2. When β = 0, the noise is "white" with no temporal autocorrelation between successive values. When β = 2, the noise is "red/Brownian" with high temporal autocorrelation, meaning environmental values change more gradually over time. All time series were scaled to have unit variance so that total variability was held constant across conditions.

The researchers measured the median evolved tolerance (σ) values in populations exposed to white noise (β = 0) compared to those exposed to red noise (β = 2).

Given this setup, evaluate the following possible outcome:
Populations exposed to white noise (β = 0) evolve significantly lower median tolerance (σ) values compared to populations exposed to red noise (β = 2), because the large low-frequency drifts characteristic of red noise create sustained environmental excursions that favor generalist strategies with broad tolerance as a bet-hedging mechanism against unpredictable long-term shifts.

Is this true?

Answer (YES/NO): NO